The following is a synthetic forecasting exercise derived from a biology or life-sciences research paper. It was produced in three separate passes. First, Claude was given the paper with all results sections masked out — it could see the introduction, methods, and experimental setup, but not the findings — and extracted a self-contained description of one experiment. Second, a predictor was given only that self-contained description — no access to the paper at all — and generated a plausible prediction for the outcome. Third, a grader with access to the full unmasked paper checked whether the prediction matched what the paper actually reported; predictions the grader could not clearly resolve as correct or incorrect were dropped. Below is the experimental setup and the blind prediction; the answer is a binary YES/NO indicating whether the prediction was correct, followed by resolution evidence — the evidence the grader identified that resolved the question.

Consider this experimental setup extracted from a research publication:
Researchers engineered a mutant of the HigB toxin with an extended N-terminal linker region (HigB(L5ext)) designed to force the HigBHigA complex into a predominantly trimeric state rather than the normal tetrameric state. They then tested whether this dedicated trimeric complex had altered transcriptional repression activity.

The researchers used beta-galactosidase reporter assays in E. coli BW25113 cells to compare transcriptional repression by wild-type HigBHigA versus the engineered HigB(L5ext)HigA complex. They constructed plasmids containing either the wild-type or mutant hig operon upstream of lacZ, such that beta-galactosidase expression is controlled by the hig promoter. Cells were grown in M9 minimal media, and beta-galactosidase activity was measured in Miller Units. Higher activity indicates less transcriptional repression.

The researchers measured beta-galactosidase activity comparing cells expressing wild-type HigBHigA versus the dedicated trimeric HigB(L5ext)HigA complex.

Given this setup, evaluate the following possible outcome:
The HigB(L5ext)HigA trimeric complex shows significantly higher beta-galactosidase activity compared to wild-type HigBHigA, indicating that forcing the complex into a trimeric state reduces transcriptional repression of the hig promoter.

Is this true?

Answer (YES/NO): NO